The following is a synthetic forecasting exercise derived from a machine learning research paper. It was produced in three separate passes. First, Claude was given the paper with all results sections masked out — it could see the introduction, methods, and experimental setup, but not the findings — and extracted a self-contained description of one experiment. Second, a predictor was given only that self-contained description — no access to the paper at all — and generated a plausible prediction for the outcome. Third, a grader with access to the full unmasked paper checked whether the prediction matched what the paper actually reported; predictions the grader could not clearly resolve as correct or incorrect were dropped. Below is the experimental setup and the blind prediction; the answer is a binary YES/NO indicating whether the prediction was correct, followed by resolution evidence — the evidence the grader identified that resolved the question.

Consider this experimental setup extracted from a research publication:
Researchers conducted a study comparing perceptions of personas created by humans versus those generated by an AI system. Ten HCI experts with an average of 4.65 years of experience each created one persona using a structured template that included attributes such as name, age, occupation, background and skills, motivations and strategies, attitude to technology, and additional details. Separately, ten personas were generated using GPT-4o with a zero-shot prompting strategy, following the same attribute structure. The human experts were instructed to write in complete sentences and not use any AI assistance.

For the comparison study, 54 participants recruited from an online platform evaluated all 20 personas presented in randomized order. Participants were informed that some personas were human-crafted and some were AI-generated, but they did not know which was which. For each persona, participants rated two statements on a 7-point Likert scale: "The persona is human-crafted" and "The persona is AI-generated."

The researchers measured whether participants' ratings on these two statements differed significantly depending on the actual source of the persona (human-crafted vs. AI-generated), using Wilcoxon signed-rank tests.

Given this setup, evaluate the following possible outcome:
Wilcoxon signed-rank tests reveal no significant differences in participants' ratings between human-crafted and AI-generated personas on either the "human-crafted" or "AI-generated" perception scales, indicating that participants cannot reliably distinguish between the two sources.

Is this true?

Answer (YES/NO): NO